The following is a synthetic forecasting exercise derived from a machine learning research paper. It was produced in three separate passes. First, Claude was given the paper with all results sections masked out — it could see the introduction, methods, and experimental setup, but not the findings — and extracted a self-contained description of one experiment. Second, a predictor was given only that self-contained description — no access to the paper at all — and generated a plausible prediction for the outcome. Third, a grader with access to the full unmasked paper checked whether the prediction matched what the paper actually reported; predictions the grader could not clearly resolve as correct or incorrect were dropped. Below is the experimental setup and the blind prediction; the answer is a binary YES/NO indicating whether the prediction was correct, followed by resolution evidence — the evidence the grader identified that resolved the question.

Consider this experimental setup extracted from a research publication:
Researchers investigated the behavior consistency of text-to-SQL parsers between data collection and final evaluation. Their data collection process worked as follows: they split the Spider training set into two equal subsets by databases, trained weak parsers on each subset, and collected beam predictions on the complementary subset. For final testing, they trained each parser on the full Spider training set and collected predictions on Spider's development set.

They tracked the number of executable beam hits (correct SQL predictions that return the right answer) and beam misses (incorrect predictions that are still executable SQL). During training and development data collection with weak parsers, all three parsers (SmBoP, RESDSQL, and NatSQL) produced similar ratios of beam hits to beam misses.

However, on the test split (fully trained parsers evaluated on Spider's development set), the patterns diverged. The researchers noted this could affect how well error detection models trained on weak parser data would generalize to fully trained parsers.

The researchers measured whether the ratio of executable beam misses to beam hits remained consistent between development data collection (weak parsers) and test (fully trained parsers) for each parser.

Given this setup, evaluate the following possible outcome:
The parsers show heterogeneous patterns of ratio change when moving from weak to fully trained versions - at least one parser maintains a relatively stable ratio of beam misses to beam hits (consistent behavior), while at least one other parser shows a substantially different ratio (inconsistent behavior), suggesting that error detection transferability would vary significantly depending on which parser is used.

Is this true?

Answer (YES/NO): YES